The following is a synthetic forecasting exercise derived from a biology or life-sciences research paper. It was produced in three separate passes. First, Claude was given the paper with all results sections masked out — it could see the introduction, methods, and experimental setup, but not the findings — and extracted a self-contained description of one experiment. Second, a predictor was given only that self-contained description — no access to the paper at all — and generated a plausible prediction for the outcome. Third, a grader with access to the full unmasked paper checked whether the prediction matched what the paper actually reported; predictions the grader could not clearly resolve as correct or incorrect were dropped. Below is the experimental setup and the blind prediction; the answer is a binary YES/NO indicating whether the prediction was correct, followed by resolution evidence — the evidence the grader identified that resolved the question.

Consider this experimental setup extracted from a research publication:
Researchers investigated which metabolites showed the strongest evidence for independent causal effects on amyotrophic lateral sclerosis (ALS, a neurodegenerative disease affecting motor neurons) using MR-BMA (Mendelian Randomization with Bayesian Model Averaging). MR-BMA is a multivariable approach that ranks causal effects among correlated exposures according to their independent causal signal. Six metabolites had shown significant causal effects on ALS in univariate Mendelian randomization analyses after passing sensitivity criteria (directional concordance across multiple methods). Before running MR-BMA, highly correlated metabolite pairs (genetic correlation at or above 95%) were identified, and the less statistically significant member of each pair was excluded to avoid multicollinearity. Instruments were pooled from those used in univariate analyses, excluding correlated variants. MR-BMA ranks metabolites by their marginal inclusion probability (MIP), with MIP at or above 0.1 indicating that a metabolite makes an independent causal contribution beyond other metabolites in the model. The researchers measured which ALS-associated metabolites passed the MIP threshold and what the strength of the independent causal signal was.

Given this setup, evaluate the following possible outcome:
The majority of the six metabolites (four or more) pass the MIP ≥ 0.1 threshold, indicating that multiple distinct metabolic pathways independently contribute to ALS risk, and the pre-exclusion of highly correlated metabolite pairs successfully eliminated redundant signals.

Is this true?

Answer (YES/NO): NO